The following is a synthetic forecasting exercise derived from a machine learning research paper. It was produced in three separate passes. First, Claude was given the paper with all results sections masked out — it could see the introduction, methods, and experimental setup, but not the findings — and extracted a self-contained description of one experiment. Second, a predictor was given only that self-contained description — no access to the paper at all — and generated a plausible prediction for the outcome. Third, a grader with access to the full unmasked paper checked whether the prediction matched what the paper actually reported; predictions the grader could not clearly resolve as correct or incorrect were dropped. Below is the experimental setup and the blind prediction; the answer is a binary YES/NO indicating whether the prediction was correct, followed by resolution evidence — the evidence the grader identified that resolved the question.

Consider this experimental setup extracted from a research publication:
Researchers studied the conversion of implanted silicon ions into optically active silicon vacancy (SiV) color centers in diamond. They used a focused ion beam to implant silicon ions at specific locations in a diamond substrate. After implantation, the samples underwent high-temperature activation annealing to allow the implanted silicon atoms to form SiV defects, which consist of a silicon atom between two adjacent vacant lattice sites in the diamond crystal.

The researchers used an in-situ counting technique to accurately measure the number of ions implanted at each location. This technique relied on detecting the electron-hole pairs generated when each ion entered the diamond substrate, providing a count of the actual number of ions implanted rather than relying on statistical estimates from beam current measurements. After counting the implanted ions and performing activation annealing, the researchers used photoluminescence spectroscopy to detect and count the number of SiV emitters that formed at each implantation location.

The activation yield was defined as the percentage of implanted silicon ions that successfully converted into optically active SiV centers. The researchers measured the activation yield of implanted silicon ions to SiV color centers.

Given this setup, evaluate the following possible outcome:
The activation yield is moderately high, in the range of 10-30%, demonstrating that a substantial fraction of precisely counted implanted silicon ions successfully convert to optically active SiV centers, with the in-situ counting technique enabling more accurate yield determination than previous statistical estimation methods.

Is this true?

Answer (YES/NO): NO